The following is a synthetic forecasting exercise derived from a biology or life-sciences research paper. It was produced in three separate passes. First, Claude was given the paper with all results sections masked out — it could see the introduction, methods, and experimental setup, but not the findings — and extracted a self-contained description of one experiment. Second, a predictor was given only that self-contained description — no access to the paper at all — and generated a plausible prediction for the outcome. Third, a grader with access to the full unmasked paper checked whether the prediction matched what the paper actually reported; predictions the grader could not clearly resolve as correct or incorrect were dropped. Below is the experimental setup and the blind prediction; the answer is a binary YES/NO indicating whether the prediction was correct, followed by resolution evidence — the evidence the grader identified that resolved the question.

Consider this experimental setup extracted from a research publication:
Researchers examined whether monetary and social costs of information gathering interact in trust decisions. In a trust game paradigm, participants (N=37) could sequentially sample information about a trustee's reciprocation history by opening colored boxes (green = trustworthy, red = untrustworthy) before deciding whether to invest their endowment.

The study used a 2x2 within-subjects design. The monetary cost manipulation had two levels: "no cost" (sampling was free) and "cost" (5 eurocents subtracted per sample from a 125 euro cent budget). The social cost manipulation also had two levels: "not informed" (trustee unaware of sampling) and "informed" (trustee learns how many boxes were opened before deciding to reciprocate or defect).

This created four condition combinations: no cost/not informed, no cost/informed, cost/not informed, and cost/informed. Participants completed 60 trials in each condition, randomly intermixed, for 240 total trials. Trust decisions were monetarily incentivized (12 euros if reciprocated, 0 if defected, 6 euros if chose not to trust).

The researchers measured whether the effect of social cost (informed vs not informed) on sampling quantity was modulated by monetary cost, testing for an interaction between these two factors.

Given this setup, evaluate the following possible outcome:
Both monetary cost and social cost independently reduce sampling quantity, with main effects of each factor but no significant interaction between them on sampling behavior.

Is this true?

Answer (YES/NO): NO